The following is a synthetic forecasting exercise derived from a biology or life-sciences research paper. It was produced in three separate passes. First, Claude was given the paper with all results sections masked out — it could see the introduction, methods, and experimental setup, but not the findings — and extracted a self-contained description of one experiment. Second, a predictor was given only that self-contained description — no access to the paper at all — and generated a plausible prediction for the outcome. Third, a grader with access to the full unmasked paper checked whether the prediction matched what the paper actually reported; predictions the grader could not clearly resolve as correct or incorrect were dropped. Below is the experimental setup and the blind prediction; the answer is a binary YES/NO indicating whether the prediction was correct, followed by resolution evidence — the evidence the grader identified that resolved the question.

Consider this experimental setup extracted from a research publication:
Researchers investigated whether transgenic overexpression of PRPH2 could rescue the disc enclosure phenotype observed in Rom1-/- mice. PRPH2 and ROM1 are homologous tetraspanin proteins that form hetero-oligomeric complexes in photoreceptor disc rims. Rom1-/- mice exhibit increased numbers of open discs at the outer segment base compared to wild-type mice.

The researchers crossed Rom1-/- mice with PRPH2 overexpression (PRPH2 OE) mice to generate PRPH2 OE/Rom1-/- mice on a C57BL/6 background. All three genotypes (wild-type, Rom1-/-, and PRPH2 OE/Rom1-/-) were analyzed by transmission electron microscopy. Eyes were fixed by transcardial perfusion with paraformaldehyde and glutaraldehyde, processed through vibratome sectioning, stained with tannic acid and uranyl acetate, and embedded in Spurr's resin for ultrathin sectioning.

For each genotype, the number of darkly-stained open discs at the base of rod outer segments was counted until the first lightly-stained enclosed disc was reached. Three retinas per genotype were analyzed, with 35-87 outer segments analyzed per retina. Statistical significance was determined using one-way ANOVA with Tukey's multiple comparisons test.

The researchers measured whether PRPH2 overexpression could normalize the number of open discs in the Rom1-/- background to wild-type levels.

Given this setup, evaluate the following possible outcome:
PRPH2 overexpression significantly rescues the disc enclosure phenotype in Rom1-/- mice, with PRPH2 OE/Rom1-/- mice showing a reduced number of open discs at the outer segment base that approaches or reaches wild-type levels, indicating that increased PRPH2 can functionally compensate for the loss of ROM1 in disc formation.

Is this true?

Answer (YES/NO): YES